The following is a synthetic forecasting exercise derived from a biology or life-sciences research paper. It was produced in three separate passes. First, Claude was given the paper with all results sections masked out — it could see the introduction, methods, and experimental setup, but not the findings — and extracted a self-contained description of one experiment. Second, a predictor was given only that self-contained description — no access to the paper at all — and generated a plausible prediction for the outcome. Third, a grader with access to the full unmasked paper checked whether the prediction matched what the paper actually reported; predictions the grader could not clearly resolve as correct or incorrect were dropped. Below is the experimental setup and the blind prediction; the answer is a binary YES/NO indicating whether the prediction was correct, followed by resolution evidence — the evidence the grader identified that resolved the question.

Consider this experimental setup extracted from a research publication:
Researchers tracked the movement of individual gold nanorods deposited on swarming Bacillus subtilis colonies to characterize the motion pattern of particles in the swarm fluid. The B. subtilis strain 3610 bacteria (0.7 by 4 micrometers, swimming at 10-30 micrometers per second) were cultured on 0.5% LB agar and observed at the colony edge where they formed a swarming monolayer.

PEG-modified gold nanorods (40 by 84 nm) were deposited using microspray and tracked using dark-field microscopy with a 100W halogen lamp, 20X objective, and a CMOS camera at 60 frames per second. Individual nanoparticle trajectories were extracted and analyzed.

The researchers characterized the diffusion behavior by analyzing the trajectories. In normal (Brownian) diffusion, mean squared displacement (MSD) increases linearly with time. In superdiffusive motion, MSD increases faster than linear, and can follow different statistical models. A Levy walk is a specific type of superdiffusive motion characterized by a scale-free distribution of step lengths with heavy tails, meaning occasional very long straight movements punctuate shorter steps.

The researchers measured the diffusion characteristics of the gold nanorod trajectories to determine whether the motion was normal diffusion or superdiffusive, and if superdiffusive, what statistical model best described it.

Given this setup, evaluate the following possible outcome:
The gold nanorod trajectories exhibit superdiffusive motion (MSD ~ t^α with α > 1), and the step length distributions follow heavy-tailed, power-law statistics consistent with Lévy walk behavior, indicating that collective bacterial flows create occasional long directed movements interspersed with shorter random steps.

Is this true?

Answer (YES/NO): YES